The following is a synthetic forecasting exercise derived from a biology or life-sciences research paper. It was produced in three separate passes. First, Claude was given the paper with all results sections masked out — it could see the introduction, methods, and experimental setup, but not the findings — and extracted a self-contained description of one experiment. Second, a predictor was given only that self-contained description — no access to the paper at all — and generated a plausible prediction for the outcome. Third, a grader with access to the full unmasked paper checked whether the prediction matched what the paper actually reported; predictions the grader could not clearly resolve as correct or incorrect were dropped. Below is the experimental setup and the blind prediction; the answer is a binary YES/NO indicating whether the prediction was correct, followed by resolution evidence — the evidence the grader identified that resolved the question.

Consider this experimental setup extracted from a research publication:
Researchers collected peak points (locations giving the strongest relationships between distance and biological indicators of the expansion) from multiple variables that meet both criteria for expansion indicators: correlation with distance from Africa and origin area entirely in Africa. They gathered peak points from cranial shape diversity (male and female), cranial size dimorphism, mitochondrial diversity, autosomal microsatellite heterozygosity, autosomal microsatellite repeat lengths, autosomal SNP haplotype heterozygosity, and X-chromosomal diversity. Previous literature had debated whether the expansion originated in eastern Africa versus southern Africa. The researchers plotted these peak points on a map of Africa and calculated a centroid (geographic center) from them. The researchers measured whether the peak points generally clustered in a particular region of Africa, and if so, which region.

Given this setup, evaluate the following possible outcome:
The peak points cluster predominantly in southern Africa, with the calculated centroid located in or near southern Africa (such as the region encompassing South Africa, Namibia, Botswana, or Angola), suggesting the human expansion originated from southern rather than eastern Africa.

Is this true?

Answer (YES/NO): YES